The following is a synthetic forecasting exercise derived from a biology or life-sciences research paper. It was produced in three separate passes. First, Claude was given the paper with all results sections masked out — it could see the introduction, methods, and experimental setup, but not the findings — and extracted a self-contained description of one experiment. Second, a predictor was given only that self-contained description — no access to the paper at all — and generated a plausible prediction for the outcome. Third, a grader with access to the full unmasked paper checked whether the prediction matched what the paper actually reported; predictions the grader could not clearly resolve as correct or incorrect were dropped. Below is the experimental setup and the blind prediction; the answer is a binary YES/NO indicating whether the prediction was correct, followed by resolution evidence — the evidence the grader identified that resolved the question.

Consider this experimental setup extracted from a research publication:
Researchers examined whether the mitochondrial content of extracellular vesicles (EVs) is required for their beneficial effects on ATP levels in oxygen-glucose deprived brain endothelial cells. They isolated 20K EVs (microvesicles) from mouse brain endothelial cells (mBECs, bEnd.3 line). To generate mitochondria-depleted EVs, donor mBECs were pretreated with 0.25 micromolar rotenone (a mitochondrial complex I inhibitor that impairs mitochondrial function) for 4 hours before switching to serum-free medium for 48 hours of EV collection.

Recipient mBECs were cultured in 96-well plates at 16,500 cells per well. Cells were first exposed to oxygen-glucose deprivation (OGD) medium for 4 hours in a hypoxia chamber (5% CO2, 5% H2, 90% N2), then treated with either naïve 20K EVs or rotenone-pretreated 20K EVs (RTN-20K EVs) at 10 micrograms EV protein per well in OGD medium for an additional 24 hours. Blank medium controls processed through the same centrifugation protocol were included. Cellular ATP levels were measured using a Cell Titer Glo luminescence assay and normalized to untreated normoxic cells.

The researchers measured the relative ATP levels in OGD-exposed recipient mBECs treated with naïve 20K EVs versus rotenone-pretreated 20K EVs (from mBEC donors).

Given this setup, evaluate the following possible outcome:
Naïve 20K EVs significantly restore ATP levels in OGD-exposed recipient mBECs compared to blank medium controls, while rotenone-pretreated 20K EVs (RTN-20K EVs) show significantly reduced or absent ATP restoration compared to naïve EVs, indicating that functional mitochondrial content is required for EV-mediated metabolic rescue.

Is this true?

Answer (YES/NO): YES